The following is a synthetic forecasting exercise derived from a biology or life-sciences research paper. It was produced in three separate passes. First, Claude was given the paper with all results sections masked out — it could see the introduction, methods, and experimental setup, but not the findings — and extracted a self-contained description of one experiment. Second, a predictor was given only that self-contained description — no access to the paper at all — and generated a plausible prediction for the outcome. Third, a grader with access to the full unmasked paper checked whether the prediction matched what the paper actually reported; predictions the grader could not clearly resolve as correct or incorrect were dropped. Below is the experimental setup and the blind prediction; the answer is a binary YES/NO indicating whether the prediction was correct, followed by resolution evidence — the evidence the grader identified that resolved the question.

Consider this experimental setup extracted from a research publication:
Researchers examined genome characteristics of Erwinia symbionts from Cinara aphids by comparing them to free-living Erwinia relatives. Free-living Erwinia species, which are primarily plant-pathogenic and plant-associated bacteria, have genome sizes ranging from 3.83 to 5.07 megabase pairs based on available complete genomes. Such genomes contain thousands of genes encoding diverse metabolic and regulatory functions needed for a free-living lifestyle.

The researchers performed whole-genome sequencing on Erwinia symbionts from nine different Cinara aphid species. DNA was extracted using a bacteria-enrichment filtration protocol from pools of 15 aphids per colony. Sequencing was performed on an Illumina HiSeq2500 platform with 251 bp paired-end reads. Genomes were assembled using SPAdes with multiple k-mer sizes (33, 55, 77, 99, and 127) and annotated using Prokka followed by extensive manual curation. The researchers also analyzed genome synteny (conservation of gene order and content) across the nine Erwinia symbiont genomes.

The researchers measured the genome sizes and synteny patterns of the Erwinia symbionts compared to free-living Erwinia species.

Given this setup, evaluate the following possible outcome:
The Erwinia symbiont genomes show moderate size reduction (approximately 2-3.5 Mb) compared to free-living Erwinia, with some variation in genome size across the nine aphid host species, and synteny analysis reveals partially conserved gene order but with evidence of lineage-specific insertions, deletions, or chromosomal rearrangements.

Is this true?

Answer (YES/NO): NO